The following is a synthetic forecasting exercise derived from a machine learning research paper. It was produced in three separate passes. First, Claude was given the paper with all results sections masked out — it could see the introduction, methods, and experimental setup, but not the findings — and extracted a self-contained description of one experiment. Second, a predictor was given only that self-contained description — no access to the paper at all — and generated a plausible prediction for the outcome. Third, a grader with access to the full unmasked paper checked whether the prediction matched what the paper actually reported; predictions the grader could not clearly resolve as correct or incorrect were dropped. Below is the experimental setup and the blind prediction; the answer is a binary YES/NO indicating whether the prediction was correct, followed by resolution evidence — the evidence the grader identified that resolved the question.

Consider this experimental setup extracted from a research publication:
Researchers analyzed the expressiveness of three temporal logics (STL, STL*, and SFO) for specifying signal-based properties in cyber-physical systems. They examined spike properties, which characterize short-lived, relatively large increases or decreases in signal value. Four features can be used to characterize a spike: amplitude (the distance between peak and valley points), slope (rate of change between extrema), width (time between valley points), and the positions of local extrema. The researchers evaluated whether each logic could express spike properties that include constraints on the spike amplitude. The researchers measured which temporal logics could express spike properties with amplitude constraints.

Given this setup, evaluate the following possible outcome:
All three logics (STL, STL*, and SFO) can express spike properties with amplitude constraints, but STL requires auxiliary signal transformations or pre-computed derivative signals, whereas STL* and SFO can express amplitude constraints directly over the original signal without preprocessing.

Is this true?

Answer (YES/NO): NO